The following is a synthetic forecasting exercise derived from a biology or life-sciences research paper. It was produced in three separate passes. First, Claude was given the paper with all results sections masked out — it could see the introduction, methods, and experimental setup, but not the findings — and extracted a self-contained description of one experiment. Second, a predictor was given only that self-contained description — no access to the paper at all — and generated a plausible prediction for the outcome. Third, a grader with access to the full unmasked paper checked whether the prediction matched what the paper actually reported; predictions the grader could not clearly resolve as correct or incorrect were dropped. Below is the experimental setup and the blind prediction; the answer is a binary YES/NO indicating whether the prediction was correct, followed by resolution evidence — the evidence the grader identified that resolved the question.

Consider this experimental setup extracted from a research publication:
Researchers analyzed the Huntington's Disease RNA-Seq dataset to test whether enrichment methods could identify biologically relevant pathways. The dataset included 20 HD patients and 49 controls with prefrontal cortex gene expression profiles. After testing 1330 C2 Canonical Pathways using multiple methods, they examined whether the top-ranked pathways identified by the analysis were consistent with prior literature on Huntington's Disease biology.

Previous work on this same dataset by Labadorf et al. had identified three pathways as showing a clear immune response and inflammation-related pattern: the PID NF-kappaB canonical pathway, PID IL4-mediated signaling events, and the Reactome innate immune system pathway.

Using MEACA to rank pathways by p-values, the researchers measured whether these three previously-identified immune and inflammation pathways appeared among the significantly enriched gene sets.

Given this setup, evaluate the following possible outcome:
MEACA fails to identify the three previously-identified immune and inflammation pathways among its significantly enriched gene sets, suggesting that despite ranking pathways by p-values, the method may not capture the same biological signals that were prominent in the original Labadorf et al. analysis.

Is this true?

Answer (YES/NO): NO